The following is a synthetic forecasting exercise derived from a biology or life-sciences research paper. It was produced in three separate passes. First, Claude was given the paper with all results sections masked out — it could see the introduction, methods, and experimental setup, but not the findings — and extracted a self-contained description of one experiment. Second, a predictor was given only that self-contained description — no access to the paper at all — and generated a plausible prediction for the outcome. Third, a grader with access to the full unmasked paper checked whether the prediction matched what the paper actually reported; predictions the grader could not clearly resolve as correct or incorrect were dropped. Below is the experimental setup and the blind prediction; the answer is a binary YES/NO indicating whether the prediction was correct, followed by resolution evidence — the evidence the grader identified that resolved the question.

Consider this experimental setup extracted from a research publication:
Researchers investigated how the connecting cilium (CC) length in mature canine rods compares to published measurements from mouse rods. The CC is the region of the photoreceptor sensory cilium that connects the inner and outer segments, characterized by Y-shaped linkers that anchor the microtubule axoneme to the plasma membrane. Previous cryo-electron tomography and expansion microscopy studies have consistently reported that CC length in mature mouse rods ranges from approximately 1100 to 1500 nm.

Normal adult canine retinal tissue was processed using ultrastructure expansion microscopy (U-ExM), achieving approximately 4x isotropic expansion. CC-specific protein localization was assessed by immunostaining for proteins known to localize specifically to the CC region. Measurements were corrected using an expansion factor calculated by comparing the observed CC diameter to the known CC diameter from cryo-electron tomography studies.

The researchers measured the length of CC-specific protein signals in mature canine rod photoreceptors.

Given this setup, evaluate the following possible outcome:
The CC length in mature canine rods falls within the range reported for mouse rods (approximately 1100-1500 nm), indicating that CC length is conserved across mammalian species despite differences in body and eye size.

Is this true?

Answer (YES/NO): YES